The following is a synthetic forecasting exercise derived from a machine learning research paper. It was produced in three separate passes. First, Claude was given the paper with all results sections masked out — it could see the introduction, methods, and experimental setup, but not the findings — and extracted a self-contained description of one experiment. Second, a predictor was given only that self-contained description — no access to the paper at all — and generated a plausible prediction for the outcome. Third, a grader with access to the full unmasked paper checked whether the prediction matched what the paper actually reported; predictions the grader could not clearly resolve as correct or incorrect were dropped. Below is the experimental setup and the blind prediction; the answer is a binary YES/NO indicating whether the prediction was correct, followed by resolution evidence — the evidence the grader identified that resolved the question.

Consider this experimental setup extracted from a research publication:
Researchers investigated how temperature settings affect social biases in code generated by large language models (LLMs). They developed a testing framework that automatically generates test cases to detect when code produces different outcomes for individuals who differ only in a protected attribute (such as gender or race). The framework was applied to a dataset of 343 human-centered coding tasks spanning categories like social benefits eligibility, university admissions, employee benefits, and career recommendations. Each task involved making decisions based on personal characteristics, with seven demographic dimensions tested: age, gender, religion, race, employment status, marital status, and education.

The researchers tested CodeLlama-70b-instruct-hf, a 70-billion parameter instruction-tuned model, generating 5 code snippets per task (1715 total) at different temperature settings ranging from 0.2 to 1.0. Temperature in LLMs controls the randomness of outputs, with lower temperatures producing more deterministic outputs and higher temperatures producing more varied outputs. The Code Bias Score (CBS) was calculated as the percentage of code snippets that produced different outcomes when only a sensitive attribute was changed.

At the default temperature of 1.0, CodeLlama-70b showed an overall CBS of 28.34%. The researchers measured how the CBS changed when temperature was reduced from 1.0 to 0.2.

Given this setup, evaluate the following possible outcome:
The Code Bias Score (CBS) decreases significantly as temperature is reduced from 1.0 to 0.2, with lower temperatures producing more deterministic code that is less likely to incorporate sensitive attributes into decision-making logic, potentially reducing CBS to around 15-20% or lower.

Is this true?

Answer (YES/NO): NO